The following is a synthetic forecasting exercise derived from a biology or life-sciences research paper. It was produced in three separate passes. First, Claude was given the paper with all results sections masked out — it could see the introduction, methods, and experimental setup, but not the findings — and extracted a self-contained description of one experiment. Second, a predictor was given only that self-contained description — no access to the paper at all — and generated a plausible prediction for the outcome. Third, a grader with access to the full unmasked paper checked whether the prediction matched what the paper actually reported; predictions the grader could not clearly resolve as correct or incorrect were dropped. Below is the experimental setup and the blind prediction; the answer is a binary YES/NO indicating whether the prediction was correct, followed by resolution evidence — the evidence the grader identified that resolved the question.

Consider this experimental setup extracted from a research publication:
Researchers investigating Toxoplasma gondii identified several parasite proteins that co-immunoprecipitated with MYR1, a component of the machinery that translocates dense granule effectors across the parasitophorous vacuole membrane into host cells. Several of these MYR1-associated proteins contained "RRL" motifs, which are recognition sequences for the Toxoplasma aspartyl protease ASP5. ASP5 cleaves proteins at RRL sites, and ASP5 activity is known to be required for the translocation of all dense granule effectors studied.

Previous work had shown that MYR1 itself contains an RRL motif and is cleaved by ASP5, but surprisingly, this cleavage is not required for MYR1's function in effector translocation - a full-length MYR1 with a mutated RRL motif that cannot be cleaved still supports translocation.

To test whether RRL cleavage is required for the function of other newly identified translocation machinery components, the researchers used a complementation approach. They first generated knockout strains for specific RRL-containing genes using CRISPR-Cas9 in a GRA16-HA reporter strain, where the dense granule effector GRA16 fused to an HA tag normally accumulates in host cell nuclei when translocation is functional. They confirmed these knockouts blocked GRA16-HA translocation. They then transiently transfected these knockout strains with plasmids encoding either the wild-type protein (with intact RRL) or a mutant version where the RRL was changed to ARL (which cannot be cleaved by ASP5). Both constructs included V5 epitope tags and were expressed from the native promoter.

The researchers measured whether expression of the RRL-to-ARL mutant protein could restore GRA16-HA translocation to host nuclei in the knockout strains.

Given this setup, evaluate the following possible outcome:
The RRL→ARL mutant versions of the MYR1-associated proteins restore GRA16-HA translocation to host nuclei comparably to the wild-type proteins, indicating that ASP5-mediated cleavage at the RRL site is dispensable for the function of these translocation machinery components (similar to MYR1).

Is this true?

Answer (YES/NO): YES